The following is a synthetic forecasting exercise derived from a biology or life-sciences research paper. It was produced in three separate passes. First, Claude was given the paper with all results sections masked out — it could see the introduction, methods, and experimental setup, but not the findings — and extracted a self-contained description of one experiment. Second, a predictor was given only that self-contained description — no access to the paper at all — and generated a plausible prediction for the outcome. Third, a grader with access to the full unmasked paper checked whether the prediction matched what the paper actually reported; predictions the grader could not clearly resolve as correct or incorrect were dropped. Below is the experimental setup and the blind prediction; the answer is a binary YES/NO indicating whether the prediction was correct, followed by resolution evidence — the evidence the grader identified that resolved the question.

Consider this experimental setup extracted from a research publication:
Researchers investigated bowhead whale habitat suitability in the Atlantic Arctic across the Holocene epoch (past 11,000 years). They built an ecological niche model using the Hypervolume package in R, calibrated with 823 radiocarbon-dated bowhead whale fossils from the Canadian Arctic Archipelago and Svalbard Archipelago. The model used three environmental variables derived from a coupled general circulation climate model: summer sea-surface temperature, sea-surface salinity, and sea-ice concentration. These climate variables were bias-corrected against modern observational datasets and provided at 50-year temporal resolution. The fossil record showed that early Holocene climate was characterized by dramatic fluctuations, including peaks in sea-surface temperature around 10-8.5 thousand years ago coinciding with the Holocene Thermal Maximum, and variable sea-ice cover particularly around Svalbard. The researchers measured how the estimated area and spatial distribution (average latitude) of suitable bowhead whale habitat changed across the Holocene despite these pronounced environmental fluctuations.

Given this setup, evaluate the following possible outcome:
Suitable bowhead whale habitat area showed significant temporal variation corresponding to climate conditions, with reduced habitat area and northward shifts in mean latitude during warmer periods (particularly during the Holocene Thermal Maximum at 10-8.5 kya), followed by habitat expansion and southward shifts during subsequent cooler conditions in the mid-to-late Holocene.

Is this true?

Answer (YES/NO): NO